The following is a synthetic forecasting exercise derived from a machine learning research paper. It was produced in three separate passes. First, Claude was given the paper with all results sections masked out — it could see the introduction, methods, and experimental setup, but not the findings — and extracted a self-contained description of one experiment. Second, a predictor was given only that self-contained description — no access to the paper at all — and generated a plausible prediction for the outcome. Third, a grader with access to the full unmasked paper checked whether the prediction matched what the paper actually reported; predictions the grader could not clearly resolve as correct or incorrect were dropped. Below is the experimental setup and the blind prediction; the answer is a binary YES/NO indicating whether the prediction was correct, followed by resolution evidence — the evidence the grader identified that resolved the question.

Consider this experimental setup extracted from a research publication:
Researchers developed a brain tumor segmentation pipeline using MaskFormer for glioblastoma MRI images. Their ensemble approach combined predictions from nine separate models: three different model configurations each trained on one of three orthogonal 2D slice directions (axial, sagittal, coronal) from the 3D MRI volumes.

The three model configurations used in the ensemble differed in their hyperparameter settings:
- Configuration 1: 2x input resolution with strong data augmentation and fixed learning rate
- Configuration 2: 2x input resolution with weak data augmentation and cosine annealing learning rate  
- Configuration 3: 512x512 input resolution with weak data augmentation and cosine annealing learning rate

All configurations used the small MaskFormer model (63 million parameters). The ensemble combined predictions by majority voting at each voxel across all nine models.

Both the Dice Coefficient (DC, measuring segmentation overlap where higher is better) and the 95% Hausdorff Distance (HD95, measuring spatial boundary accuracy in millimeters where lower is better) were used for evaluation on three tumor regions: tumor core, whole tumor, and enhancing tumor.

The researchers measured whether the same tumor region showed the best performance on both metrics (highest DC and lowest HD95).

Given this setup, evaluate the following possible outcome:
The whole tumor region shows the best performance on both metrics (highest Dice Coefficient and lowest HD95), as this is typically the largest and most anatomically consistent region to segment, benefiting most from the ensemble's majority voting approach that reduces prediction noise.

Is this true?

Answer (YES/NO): NO